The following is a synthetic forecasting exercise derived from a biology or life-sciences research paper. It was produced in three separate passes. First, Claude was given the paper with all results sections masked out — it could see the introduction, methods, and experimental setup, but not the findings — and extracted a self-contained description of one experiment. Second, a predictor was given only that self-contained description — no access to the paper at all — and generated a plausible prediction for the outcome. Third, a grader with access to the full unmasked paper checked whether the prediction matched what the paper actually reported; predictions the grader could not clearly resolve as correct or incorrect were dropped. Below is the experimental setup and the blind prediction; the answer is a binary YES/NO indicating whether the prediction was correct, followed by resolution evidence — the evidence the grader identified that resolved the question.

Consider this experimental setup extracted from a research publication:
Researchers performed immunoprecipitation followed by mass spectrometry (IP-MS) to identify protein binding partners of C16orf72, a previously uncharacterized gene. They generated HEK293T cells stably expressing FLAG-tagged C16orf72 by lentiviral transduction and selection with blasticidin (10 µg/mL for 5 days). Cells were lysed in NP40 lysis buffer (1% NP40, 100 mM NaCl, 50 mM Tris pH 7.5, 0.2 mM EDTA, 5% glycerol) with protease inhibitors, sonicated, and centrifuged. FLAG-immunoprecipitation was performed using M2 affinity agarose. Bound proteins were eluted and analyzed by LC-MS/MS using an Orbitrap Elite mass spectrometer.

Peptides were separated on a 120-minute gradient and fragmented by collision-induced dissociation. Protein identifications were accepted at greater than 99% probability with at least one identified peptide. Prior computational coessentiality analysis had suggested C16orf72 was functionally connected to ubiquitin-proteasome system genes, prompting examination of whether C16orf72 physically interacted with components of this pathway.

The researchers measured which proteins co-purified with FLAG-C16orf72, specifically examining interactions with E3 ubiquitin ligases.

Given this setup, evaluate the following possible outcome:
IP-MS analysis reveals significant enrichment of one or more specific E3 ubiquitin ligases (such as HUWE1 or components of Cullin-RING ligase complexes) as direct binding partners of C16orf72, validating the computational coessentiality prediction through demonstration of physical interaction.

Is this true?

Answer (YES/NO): YES